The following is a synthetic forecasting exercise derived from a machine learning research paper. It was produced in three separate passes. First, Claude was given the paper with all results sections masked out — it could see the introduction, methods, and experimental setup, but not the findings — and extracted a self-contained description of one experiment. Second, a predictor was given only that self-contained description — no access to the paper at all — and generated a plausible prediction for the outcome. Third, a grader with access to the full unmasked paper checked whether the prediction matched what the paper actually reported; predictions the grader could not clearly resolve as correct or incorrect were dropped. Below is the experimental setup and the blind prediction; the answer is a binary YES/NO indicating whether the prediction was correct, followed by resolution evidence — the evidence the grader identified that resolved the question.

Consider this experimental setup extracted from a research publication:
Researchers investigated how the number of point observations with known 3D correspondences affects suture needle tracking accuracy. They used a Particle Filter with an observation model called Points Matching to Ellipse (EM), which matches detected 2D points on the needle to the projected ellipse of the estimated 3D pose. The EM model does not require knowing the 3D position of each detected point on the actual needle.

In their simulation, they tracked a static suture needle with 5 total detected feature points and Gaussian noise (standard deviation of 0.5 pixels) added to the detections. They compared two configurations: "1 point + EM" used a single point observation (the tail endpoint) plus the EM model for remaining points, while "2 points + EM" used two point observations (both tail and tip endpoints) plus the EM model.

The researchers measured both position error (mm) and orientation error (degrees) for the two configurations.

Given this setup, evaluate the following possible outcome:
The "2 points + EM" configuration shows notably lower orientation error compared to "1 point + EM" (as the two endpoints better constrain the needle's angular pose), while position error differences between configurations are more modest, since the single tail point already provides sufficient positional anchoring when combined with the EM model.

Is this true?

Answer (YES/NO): NO